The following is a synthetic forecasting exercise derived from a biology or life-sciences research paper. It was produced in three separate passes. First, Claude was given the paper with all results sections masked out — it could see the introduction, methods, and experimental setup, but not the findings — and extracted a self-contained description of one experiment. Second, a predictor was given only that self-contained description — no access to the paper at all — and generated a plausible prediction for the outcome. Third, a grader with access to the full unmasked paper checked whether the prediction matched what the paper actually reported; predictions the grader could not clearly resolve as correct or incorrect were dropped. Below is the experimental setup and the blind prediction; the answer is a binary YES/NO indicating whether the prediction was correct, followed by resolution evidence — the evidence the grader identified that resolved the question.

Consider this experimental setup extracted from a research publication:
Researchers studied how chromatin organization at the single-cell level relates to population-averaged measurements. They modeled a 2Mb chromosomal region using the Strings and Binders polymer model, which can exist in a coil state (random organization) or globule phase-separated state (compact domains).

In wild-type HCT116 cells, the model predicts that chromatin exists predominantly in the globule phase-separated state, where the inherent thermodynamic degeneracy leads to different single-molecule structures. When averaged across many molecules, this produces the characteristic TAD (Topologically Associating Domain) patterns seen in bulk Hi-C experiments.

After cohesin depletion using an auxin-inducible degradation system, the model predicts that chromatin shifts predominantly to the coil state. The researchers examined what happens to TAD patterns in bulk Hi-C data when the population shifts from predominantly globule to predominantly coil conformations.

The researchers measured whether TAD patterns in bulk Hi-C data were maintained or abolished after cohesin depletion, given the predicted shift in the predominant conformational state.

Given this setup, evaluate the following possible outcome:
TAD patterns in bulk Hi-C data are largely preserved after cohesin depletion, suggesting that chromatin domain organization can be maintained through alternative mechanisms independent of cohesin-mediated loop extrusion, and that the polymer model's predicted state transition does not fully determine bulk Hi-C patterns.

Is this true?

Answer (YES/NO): NO